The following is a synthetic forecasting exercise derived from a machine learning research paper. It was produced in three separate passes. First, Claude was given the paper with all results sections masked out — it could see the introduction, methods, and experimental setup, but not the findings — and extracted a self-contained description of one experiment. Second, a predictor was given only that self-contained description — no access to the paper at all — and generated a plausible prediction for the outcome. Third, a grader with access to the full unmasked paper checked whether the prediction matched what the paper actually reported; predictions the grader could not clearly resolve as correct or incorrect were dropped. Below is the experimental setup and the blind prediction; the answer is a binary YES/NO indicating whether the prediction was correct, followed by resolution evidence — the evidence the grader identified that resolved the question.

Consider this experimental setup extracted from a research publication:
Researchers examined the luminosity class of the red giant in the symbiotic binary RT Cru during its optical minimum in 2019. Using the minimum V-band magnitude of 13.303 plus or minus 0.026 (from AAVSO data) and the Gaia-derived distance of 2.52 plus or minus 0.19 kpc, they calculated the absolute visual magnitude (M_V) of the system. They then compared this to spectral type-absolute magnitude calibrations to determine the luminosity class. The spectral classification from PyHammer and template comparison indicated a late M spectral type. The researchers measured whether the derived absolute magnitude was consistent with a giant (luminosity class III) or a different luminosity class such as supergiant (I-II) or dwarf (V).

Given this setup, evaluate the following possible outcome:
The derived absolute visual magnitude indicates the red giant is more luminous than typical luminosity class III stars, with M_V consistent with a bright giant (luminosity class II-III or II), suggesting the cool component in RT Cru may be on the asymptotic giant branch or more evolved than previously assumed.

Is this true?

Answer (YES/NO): NO